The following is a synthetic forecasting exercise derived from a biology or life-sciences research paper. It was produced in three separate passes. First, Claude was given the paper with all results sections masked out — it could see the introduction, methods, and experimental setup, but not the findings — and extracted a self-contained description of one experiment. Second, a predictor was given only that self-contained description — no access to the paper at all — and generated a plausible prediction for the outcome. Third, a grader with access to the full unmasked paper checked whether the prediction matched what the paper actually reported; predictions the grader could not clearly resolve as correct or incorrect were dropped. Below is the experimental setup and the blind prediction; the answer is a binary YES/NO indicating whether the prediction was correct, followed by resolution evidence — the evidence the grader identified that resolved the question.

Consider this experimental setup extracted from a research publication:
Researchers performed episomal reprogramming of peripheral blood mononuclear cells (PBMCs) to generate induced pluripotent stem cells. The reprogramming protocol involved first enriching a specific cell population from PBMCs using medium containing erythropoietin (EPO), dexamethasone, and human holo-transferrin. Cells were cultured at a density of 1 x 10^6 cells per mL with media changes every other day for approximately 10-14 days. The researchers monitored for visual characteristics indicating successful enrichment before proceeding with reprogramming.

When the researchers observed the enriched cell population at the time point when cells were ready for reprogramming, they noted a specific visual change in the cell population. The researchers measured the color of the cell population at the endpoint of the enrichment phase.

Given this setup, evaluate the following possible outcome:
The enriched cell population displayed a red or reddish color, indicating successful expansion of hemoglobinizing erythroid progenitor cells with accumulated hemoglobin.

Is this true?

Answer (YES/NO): YES